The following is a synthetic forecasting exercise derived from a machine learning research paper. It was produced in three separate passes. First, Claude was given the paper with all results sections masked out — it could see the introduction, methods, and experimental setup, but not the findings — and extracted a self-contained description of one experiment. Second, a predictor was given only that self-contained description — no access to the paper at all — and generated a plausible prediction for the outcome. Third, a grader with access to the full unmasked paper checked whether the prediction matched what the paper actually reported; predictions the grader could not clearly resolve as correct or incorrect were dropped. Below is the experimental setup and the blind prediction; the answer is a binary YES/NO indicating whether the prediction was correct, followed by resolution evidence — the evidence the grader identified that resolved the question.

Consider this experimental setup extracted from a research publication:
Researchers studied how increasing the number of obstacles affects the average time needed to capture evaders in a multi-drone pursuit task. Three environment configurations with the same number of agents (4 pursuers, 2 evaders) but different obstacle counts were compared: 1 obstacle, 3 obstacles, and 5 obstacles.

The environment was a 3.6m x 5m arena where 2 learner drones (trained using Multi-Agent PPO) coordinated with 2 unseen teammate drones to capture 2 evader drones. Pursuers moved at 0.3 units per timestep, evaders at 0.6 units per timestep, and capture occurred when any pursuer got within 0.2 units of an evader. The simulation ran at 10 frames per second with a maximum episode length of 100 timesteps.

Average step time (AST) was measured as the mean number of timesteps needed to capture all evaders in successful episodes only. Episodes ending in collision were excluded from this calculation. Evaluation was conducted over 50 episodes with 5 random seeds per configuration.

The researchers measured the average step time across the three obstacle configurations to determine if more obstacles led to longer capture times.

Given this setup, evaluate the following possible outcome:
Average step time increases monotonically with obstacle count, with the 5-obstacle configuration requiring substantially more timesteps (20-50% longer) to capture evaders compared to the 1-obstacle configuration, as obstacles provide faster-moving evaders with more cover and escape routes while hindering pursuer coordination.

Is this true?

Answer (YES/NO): NO